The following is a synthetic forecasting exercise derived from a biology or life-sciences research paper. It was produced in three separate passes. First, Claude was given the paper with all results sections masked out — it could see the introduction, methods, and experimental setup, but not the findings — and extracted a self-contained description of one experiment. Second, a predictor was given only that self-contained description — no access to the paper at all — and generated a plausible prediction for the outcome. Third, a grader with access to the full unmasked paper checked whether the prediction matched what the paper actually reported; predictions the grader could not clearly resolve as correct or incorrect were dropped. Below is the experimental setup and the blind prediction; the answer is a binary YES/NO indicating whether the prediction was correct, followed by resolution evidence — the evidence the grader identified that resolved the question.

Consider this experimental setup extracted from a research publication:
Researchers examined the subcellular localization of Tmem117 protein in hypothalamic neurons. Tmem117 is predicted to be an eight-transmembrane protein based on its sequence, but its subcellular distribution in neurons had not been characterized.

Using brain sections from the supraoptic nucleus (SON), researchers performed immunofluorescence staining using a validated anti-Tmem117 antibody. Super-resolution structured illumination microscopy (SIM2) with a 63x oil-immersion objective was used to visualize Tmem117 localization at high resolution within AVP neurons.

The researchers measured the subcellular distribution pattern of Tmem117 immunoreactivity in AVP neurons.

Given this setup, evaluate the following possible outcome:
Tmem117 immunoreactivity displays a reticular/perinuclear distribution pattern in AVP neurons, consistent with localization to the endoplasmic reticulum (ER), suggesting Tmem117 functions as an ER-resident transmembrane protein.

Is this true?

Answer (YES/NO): NO